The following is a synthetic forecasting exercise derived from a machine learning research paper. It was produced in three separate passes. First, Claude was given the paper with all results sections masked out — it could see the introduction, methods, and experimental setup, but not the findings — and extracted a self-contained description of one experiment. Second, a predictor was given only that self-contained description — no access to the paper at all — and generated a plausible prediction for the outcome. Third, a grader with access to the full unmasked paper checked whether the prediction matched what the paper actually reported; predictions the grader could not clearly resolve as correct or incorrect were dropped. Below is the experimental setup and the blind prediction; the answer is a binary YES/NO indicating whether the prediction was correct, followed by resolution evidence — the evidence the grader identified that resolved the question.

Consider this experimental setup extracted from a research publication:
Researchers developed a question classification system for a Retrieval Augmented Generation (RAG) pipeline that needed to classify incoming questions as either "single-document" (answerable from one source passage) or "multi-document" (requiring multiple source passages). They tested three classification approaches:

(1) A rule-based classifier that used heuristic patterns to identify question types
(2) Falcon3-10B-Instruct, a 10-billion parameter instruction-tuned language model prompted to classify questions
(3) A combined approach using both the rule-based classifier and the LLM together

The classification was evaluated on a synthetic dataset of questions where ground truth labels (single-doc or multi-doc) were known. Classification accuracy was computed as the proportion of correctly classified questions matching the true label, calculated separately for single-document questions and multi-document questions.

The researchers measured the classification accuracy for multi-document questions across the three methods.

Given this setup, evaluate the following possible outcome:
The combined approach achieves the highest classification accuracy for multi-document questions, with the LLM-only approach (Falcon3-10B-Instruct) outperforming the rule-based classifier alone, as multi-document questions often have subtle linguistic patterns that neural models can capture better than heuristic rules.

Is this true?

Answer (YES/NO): NO